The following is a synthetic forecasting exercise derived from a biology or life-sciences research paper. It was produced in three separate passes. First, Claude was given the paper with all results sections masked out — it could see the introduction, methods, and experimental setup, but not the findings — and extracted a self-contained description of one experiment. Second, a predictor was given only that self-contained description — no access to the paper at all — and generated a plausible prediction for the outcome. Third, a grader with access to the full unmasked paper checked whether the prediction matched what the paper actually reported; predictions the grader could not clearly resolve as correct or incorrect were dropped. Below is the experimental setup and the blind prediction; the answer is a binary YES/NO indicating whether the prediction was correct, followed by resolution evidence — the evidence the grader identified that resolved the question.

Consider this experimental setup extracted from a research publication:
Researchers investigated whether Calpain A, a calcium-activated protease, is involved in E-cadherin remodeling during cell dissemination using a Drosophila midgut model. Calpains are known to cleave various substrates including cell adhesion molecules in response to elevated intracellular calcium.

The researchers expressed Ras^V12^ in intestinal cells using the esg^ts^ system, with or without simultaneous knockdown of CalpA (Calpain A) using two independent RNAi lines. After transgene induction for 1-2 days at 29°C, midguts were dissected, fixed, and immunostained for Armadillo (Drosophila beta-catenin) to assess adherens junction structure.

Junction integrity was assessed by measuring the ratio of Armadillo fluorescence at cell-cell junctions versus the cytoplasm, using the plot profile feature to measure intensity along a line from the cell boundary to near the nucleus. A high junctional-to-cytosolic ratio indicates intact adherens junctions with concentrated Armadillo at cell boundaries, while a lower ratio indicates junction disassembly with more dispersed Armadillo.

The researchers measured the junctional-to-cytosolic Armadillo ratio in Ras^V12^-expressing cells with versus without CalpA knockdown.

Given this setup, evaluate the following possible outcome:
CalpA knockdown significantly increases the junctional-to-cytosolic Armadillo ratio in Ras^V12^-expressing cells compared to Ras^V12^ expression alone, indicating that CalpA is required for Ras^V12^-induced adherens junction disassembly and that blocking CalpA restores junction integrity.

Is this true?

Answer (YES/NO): NO